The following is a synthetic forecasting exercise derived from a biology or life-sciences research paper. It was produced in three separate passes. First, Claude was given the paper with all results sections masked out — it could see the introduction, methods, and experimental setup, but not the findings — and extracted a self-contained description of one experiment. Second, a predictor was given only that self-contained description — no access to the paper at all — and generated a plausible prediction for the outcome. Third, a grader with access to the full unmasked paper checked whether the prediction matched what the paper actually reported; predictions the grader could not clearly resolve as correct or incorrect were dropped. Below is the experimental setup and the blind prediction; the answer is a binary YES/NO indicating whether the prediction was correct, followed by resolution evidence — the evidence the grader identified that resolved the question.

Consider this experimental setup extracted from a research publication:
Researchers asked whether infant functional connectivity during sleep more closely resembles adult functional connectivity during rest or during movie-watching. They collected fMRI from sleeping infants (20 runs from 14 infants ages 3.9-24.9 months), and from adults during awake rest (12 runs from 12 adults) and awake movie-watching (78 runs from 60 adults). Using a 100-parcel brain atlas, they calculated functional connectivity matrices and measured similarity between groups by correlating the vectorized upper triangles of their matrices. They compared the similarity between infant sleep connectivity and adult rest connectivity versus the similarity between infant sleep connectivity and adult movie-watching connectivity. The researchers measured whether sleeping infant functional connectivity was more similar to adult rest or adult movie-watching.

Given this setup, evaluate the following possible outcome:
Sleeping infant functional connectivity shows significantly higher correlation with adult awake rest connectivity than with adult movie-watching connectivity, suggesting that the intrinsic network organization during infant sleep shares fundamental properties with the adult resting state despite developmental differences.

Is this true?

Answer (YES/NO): NO